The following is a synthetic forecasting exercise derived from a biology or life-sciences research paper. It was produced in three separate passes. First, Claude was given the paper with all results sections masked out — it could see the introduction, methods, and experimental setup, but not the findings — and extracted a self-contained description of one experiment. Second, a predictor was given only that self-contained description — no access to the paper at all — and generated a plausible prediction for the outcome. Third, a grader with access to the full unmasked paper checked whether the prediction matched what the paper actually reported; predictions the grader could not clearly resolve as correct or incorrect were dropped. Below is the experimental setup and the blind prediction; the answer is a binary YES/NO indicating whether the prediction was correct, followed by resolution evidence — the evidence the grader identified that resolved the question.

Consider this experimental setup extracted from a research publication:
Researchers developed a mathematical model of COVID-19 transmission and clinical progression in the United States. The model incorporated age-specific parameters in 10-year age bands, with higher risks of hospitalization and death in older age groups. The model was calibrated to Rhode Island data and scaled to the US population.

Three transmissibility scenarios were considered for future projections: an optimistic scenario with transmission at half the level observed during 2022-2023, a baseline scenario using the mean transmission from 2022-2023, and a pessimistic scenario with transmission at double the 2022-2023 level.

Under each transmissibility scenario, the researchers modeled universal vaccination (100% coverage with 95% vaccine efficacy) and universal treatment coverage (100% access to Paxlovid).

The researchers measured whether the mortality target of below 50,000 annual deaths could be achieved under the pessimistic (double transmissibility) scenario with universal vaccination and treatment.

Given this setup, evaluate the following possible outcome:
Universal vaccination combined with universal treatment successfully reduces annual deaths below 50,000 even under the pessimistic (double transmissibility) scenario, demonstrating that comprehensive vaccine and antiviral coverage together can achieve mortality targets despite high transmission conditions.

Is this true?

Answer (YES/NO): YES